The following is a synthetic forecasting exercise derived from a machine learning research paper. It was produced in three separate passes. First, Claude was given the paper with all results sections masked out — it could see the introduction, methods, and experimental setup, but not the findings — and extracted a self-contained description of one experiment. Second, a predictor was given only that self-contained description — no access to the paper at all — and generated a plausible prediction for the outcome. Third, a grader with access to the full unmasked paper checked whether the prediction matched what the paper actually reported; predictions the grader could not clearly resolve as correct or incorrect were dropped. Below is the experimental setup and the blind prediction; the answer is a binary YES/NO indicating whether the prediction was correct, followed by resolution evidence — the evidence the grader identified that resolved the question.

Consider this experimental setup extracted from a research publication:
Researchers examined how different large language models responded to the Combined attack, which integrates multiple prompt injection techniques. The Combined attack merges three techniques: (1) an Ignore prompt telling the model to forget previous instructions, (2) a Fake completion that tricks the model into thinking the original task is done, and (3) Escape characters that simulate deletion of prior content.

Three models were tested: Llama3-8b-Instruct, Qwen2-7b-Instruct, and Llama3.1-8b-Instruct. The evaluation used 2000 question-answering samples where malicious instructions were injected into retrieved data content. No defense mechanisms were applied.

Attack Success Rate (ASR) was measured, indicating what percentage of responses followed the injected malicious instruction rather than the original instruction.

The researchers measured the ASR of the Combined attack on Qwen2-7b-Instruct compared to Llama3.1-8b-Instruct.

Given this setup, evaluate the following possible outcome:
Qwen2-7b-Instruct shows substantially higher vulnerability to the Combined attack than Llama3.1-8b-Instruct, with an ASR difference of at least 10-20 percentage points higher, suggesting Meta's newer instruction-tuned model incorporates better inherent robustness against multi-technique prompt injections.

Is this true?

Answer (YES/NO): NO